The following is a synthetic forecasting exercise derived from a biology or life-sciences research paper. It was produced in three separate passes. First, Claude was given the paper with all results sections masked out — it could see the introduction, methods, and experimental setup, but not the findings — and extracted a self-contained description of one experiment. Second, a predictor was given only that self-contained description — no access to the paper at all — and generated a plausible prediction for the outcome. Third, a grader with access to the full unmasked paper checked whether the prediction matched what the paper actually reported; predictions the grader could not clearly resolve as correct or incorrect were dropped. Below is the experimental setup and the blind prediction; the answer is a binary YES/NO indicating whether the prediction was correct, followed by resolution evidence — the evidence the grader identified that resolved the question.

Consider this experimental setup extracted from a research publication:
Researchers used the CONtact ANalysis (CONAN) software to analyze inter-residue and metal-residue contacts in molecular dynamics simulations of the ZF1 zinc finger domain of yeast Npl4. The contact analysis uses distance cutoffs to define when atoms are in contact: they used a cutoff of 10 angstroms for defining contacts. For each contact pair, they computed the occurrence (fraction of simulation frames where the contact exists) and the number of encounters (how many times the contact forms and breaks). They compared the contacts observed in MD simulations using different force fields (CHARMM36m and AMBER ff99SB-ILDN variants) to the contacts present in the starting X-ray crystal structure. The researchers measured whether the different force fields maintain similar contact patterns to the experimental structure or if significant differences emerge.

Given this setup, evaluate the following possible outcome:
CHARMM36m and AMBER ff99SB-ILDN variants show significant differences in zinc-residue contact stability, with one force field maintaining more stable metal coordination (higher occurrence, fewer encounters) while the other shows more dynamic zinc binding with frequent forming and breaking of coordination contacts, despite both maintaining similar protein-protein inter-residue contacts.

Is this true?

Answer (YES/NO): NO